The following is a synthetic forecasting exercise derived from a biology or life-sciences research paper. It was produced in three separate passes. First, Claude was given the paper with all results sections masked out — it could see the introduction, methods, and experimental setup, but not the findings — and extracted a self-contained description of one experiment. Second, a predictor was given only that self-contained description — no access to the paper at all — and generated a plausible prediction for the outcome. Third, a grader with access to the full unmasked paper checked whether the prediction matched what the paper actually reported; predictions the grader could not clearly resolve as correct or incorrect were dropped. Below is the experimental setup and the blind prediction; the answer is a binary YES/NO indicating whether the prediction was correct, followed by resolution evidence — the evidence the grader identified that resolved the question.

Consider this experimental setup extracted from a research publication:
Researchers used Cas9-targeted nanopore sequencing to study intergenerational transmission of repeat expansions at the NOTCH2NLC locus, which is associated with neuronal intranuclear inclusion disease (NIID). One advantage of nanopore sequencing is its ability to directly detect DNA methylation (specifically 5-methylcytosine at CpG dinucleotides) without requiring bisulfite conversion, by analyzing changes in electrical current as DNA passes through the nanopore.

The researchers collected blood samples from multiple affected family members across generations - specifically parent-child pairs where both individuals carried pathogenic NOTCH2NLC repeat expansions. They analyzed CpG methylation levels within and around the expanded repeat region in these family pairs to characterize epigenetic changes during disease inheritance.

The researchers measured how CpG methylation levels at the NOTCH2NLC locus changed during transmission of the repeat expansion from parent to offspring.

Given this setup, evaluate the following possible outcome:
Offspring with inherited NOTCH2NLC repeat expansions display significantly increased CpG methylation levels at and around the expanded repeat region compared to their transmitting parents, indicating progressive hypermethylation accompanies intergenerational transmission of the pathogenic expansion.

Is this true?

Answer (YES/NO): YES